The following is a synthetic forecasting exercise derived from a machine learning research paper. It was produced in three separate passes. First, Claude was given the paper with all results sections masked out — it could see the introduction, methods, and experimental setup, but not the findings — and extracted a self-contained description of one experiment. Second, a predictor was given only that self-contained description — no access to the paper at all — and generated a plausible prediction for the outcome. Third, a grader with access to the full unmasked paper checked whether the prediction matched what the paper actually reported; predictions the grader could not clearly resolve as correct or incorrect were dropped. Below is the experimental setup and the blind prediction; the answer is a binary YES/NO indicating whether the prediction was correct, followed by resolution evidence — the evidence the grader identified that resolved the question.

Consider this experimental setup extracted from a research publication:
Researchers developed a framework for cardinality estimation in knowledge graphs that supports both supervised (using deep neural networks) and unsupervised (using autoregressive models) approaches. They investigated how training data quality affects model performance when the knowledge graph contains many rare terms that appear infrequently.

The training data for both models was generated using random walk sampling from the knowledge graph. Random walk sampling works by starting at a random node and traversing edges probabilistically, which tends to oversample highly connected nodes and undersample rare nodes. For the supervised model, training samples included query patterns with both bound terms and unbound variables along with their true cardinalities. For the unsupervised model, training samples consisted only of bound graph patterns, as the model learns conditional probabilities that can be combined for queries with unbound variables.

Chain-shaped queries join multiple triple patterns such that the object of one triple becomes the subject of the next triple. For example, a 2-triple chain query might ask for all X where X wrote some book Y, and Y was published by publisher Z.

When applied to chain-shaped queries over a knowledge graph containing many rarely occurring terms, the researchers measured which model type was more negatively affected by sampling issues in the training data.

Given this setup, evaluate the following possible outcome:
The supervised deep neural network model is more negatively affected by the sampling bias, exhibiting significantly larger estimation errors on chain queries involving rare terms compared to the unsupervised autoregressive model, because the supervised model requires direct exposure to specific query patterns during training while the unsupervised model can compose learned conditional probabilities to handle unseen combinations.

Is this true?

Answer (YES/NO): NO